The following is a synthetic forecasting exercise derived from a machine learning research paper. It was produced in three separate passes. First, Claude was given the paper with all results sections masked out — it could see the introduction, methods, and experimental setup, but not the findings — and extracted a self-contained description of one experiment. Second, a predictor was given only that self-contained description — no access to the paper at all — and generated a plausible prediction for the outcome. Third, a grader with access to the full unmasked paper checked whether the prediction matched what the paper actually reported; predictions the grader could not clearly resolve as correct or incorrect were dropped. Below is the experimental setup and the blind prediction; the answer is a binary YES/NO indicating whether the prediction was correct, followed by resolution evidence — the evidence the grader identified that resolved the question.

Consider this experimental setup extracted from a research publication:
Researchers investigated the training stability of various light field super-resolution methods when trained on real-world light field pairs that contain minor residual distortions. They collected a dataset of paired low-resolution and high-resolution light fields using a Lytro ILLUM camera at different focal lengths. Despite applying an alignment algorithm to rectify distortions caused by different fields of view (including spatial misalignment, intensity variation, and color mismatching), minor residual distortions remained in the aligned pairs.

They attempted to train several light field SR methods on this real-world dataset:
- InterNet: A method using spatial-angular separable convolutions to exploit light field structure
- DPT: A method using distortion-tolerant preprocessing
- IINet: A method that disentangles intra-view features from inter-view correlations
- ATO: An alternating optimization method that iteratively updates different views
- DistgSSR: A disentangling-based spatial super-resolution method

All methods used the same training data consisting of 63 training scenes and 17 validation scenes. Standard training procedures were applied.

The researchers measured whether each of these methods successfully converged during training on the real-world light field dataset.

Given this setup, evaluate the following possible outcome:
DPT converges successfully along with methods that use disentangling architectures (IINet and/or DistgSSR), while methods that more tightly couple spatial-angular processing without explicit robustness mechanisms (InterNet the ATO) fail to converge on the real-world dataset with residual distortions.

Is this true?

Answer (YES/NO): NO